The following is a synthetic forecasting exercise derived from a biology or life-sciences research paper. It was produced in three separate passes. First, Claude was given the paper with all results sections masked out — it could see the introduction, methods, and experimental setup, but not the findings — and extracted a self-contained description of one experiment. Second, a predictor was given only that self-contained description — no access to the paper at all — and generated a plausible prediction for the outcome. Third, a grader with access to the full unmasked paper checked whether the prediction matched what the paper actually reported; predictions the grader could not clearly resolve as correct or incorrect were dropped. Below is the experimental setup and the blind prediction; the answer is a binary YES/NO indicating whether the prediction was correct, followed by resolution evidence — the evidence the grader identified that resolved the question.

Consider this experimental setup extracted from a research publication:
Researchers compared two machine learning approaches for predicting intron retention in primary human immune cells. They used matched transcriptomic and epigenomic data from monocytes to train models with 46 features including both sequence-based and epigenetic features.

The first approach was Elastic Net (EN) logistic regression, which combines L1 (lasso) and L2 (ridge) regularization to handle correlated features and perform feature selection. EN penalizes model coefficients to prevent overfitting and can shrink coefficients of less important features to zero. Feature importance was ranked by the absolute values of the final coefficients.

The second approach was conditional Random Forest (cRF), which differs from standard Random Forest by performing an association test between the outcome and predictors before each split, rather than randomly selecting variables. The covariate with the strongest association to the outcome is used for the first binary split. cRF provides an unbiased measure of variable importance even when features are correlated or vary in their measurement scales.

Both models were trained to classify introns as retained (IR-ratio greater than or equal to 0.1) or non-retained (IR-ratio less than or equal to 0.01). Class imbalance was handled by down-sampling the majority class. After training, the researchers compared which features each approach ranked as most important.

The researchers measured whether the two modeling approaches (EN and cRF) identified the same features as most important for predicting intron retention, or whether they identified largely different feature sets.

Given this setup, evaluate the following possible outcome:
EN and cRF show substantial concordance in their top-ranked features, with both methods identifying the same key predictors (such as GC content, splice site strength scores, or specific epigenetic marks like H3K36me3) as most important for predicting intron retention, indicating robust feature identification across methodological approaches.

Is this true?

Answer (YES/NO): YES